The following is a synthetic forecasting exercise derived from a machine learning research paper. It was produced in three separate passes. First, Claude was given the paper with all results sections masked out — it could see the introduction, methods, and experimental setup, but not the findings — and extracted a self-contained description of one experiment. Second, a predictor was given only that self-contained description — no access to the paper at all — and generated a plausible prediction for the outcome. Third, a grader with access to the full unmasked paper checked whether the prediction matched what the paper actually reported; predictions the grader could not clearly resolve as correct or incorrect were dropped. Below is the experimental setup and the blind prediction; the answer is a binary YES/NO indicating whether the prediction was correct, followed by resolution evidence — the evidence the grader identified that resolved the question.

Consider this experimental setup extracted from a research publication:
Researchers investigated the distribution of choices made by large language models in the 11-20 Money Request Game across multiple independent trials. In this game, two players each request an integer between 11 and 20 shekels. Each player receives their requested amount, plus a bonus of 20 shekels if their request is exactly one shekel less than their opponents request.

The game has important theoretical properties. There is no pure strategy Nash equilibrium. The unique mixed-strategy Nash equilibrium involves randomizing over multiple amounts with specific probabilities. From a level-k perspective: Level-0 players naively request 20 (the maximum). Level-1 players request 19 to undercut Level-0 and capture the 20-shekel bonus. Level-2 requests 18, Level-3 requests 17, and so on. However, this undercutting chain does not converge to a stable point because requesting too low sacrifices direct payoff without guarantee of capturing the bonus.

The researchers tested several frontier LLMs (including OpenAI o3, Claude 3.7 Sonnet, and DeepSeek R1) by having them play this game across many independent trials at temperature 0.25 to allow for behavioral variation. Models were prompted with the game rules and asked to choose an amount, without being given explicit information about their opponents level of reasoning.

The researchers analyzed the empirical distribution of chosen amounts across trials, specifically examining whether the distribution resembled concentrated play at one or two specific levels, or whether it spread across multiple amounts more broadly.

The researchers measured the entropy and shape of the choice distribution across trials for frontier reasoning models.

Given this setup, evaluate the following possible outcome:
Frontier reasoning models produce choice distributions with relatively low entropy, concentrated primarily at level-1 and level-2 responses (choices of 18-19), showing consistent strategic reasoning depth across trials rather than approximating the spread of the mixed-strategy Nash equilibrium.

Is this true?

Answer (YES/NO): NO